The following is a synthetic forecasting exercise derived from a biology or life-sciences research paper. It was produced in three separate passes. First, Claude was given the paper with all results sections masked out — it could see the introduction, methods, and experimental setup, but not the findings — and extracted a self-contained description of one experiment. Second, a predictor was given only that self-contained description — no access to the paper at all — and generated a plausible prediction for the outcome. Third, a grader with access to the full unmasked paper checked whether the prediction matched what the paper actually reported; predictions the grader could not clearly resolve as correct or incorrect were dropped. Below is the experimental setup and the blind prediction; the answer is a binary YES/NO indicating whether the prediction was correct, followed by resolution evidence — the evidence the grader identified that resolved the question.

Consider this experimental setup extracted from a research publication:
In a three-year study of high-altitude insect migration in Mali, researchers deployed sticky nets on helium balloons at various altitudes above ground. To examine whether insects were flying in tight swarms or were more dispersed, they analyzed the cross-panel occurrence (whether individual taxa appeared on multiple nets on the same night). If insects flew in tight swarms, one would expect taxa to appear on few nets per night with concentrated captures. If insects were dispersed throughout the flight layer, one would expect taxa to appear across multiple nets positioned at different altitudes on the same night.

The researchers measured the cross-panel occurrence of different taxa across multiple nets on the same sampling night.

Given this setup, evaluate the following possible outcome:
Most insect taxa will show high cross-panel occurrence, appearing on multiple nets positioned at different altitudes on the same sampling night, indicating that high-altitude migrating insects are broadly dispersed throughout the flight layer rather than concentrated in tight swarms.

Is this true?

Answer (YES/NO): YES